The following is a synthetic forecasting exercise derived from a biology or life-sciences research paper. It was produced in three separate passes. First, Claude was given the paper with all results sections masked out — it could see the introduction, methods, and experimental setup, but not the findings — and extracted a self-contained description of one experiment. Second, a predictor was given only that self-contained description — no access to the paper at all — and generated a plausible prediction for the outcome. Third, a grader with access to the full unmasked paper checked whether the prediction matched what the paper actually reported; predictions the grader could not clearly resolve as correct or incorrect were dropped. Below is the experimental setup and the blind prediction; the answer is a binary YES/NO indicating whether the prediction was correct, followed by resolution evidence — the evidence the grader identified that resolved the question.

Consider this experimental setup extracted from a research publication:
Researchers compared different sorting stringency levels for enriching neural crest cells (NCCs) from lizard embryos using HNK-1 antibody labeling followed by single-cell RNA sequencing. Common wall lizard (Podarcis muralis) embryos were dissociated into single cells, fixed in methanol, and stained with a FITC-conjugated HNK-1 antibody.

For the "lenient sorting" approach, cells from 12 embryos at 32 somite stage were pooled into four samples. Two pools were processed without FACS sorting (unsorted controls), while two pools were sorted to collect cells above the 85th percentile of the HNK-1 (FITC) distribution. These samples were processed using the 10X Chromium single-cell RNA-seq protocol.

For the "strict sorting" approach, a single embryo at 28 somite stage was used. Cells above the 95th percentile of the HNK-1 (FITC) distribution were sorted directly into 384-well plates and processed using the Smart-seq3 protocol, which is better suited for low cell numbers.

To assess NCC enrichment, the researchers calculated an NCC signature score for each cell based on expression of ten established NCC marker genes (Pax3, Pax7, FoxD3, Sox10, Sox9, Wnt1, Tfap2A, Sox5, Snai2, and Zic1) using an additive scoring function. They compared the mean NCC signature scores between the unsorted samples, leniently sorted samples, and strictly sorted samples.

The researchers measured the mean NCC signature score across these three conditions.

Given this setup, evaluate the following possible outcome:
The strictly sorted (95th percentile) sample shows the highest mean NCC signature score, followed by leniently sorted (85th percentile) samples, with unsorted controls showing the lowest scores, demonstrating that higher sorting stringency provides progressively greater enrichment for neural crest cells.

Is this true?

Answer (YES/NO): NO